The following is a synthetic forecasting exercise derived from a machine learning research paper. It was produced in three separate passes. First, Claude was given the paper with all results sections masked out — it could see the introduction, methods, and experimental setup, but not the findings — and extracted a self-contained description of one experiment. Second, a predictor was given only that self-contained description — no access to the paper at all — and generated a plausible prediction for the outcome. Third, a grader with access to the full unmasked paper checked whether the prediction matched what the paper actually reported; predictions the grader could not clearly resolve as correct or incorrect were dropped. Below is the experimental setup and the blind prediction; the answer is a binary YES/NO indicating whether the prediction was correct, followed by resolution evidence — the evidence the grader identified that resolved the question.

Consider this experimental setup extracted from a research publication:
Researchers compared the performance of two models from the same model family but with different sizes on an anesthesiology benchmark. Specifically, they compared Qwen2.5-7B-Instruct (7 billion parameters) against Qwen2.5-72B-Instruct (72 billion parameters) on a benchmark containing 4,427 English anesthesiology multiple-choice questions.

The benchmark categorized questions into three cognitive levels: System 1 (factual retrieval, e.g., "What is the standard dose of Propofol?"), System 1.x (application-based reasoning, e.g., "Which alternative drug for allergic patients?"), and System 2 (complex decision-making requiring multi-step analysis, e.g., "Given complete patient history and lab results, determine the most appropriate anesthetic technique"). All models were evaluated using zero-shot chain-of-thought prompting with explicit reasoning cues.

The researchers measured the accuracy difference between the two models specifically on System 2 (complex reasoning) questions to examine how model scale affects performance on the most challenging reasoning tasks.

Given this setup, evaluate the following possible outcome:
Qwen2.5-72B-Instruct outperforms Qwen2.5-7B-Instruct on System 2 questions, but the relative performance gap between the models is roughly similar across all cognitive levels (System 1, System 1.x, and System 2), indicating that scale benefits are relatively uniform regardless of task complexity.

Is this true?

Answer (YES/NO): NO